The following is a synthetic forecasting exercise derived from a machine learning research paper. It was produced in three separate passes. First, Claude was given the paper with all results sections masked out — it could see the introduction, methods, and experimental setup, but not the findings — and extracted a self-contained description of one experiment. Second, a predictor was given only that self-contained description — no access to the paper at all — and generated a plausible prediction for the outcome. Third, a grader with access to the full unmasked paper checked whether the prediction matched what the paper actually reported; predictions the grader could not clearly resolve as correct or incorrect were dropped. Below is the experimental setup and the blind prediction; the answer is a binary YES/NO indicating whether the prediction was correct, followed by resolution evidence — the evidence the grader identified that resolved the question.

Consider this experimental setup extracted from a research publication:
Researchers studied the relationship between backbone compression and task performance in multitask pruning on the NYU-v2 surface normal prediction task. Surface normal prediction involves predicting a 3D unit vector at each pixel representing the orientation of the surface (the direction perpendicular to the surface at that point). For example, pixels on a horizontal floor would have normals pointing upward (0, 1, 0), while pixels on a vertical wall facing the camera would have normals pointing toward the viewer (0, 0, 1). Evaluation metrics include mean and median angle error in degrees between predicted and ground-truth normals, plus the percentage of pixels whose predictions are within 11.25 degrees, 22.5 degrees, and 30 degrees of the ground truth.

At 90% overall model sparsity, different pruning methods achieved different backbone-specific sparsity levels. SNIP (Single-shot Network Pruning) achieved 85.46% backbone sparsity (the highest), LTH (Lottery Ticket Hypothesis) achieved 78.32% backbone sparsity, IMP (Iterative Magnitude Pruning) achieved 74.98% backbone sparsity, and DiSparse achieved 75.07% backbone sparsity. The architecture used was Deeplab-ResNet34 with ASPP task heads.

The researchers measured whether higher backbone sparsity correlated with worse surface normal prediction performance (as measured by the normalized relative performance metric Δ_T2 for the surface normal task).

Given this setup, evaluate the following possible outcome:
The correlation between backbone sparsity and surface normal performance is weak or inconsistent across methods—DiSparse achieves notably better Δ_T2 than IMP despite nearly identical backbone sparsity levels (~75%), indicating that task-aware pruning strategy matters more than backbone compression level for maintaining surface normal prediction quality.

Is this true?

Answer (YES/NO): NO